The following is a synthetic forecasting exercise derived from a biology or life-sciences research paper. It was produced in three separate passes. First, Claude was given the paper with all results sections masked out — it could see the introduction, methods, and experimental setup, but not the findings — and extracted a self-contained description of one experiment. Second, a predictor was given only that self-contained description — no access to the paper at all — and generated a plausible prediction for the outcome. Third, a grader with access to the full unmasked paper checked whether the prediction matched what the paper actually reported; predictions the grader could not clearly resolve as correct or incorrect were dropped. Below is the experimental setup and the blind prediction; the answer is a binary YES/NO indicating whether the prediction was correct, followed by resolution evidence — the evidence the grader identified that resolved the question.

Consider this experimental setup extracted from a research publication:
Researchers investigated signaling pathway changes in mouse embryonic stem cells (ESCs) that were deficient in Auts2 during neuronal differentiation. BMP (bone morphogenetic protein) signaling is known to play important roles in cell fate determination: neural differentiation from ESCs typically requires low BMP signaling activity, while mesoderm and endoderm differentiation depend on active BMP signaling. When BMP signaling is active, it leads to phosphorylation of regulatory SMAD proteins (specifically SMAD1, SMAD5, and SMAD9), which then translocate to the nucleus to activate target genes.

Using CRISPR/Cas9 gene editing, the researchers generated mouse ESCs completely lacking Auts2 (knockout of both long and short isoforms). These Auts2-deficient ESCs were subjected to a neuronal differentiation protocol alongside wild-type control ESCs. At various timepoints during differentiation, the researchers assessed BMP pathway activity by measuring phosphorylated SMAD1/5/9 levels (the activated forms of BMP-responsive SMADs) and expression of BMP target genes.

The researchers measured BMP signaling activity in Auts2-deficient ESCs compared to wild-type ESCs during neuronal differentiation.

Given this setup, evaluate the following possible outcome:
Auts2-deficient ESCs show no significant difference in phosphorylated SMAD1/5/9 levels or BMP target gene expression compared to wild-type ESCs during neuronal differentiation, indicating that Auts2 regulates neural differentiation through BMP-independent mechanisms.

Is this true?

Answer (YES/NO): NO